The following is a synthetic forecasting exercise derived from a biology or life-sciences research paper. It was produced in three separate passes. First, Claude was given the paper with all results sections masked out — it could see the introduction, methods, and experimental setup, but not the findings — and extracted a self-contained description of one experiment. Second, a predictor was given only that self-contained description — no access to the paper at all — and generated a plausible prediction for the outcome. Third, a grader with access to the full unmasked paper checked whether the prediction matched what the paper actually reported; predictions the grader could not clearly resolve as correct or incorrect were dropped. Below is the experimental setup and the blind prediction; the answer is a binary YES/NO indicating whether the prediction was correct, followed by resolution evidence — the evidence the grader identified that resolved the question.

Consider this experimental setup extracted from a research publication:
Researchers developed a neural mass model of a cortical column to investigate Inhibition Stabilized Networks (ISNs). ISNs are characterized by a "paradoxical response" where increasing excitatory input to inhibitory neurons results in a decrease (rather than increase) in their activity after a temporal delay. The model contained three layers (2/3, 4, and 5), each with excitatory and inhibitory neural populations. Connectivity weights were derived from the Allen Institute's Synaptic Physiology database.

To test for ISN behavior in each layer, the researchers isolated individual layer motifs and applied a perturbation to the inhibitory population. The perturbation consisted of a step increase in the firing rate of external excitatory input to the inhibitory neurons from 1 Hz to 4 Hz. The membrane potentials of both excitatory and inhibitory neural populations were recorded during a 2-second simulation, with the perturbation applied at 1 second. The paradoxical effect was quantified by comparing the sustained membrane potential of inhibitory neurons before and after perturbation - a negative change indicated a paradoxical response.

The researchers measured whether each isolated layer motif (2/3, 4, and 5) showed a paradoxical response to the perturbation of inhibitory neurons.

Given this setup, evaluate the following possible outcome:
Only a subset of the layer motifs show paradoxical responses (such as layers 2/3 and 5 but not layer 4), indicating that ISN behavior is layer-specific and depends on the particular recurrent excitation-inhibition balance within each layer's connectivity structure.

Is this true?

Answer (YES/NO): NO